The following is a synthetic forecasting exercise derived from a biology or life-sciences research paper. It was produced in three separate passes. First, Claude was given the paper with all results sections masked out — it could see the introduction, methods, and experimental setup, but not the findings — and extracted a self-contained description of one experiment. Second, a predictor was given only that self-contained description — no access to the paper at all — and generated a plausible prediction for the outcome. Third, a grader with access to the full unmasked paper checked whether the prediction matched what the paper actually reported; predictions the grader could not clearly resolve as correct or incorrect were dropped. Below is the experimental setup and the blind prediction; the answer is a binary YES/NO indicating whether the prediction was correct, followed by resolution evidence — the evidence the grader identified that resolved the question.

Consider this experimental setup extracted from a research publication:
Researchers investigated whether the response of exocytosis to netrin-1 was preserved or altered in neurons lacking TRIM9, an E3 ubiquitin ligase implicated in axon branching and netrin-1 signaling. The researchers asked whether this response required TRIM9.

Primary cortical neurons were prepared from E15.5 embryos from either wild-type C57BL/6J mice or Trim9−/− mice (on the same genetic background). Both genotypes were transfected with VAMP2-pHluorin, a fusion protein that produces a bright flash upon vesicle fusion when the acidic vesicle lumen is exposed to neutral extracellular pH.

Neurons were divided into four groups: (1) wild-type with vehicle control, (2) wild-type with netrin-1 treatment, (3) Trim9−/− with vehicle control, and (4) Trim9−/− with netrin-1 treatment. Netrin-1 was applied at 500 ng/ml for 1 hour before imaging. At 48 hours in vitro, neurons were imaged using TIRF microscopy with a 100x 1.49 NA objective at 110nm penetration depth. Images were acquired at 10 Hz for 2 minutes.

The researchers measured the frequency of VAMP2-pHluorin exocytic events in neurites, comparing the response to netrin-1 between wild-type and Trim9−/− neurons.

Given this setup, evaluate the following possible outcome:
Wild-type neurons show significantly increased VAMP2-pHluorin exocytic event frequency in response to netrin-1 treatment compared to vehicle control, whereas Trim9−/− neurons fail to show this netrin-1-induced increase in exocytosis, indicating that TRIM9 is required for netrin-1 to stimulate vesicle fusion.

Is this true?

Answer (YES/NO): YES